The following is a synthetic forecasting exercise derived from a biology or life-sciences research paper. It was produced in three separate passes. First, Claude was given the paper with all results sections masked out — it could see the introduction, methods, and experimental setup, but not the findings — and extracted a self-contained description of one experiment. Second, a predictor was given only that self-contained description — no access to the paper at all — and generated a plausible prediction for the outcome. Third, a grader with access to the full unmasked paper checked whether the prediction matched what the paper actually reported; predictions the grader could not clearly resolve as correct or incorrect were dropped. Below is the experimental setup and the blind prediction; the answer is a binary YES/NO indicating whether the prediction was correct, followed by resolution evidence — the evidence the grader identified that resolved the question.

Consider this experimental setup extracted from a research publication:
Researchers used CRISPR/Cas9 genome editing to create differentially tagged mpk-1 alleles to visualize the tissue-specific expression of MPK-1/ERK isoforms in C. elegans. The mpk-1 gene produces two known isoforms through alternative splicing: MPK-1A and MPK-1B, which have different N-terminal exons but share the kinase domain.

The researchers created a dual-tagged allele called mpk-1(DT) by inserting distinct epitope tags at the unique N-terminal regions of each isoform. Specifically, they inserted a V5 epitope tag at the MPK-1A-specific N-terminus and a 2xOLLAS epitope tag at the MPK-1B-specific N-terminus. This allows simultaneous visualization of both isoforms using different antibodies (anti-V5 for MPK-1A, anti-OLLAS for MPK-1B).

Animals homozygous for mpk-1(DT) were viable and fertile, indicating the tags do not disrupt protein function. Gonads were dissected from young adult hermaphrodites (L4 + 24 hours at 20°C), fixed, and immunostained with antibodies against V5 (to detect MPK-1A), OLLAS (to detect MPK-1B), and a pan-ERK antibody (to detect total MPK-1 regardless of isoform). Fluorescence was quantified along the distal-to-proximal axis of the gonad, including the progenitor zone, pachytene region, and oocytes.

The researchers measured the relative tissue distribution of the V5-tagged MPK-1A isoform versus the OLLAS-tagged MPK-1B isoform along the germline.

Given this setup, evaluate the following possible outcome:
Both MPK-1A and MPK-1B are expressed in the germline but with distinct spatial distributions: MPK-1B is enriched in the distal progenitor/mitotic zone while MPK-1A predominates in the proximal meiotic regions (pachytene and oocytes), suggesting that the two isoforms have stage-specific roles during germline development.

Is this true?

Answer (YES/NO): NO